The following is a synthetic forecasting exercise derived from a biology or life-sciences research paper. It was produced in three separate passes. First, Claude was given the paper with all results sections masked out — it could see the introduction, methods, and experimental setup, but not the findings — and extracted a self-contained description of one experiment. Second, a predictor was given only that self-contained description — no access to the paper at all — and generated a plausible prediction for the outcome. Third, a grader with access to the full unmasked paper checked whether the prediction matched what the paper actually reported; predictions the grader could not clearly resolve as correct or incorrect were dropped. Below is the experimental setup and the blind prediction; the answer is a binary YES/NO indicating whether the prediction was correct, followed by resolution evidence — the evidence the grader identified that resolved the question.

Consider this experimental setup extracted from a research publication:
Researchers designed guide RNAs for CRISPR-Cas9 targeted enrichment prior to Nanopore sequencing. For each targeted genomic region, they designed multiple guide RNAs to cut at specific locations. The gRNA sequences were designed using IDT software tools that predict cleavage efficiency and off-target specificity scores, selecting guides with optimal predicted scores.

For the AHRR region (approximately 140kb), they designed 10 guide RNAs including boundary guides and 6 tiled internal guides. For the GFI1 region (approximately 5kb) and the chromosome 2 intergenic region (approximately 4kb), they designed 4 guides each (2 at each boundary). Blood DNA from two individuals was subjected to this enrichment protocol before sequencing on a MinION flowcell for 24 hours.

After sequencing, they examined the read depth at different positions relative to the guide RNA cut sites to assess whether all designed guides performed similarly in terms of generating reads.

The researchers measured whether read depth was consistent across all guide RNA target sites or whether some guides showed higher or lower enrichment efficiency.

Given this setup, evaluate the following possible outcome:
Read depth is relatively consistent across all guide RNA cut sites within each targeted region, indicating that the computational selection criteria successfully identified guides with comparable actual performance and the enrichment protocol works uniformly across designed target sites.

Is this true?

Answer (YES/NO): NO